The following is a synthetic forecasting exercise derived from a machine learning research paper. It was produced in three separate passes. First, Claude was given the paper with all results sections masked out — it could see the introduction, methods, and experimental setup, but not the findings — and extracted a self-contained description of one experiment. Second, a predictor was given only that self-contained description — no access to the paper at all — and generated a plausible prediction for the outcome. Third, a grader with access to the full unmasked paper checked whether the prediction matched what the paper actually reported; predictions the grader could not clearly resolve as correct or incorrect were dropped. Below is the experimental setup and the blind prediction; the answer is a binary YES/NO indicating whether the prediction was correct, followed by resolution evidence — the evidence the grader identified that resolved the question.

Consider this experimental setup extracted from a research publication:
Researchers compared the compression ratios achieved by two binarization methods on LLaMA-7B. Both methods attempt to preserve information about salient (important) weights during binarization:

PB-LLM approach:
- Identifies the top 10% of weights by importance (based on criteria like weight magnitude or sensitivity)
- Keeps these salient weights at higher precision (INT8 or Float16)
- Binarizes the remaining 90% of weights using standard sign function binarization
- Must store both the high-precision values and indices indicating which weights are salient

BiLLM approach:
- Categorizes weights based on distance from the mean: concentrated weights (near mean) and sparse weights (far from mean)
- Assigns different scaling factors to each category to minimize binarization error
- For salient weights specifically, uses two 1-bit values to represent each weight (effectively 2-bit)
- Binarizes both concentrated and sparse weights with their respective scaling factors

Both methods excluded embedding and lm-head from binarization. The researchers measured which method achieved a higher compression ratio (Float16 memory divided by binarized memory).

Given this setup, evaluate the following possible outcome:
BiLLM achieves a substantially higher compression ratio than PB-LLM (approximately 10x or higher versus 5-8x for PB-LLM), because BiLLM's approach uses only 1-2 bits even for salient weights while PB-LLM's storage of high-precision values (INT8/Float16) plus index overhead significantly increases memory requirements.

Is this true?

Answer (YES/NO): NO